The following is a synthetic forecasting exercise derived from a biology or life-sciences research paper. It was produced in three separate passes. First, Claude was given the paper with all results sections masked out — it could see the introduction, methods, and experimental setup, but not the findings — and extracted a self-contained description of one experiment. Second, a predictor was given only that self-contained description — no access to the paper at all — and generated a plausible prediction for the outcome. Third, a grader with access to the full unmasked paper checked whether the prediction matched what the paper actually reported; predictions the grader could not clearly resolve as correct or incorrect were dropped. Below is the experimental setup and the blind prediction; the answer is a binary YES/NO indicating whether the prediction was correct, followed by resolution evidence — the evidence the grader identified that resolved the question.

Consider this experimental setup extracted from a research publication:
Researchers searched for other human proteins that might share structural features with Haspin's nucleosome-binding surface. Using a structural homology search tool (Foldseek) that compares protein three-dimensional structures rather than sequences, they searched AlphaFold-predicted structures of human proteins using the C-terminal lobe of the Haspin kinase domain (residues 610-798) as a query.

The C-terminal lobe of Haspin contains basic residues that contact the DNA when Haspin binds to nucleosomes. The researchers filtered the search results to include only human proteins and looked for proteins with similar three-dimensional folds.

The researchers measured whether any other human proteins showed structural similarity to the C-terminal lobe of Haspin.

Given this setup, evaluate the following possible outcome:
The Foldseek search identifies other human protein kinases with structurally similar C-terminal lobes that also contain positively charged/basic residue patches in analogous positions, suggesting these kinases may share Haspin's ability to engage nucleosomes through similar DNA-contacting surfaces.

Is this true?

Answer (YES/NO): NO